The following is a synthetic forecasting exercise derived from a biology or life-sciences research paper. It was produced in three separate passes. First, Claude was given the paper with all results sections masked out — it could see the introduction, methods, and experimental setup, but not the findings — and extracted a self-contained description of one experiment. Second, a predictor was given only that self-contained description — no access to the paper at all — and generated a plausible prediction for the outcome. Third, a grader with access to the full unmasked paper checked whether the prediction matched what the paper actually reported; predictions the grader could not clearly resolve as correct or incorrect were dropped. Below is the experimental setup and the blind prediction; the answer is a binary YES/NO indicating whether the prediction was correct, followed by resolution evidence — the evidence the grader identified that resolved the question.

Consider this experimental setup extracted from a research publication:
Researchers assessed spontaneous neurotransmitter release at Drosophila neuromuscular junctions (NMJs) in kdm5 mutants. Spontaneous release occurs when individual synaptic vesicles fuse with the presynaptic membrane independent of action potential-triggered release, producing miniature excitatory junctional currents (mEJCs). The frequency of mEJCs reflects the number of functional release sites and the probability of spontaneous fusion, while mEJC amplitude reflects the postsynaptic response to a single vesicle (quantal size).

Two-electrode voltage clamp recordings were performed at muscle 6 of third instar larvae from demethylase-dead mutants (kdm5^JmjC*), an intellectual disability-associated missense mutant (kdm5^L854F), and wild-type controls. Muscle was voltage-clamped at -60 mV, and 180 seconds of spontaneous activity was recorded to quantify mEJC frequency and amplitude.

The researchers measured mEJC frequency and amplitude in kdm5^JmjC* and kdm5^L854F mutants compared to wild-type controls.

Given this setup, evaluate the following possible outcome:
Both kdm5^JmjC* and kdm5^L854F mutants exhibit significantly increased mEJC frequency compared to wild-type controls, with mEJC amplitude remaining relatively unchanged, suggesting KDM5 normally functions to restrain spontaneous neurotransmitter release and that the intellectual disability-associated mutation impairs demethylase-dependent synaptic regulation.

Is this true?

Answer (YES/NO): NO